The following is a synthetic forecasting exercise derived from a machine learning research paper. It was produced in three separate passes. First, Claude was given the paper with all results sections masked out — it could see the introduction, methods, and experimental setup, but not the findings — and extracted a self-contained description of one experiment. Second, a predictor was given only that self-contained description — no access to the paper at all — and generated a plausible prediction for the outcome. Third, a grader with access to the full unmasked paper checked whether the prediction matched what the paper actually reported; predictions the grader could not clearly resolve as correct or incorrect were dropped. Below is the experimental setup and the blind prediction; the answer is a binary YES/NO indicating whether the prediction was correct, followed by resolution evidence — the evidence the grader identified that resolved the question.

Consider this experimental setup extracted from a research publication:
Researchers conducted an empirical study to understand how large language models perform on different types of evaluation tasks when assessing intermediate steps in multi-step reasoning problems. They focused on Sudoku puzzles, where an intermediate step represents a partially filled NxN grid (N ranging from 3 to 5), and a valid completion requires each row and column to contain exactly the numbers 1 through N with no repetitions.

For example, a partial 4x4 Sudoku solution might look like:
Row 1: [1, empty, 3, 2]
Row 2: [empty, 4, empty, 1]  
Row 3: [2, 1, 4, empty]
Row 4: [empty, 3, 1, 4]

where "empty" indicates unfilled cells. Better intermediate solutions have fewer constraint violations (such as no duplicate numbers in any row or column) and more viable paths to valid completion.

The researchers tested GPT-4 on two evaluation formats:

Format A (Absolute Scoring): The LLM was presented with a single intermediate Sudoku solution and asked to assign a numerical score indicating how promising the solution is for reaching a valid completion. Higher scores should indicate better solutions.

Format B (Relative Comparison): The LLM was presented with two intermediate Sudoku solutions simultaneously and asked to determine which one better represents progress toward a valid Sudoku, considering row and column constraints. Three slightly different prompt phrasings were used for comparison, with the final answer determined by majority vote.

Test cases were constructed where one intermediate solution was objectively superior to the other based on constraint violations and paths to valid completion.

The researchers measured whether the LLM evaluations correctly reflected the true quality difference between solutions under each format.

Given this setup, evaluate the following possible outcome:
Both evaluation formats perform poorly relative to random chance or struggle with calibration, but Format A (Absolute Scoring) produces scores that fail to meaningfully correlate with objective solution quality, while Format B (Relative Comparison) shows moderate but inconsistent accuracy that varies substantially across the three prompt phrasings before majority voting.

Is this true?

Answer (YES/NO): NO